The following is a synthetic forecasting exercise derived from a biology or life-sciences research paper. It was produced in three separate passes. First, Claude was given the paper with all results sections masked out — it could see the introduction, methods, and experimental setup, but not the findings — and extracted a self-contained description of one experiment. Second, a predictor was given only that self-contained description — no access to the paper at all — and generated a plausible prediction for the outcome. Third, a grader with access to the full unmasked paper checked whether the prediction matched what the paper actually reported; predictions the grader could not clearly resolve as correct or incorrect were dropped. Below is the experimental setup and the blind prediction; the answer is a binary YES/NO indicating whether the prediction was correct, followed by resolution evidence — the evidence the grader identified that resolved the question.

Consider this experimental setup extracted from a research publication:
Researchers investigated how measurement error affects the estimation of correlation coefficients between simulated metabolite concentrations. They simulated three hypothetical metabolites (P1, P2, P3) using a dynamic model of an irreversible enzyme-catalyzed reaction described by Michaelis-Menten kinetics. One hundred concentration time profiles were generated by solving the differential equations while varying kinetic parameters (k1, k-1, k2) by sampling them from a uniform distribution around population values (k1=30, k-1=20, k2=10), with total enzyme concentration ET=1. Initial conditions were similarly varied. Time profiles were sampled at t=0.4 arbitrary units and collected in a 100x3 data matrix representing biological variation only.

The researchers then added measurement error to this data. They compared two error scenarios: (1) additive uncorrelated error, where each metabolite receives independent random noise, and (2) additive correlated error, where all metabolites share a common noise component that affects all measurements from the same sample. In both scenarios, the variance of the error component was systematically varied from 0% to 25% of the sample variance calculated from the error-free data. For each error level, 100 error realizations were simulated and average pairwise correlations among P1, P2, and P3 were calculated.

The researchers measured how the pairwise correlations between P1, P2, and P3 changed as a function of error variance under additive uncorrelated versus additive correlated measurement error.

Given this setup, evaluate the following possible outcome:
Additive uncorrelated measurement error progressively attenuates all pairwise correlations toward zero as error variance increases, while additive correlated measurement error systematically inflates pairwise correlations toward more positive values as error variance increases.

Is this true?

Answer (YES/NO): YES